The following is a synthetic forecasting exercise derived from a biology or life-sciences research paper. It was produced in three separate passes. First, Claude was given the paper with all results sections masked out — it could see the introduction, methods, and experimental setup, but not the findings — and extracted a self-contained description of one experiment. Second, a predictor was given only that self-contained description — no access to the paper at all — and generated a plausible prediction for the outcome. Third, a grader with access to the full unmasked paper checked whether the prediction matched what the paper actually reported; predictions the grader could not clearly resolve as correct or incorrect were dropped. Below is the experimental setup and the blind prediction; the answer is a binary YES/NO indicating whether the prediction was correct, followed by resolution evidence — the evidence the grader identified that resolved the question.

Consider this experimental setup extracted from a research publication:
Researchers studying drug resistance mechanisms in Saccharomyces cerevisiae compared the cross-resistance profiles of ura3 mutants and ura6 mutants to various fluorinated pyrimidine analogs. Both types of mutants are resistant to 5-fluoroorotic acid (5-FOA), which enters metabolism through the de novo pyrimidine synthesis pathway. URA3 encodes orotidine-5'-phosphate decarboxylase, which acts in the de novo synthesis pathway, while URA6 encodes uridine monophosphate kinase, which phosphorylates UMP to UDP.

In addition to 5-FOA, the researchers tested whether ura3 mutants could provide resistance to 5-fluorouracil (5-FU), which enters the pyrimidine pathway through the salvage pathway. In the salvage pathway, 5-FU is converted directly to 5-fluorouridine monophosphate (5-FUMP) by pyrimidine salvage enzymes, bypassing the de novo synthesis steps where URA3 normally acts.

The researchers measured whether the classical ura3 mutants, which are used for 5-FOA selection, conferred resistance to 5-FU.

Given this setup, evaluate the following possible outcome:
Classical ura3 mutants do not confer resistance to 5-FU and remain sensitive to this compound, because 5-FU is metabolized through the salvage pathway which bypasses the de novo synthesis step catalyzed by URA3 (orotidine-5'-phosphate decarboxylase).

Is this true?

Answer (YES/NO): YES